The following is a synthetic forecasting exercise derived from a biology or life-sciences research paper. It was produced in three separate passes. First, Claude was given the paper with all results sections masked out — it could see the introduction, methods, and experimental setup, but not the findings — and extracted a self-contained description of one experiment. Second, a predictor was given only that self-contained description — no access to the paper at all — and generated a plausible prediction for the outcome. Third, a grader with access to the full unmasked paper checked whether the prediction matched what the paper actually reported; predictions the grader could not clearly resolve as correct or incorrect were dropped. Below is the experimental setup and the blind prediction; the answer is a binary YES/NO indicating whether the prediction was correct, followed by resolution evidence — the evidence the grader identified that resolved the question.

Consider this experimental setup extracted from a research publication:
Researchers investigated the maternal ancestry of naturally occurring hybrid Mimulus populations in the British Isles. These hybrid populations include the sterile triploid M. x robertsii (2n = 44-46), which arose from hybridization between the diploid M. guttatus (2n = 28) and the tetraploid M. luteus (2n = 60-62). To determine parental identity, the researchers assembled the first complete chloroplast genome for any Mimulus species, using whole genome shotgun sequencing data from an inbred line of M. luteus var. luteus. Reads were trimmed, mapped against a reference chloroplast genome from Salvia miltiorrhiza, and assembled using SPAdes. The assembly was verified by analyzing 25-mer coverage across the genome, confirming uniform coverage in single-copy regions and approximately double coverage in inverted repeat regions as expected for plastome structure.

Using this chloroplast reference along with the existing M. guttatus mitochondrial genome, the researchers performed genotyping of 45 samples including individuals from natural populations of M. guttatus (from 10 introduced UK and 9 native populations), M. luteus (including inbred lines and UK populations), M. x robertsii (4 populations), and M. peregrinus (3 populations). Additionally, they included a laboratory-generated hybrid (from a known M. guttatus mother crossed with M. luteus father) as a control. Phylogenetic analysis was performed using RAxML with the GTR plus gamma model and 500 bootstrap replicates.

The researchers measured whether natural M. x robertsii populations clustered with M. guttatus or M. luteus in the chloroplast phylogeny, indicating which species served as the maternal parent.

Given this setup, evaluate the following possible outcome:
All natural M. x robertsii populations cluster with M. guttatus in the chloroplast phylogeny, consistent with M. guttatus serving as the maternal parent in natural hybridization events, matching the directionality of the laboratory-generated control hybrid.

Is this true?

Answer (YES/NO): YES